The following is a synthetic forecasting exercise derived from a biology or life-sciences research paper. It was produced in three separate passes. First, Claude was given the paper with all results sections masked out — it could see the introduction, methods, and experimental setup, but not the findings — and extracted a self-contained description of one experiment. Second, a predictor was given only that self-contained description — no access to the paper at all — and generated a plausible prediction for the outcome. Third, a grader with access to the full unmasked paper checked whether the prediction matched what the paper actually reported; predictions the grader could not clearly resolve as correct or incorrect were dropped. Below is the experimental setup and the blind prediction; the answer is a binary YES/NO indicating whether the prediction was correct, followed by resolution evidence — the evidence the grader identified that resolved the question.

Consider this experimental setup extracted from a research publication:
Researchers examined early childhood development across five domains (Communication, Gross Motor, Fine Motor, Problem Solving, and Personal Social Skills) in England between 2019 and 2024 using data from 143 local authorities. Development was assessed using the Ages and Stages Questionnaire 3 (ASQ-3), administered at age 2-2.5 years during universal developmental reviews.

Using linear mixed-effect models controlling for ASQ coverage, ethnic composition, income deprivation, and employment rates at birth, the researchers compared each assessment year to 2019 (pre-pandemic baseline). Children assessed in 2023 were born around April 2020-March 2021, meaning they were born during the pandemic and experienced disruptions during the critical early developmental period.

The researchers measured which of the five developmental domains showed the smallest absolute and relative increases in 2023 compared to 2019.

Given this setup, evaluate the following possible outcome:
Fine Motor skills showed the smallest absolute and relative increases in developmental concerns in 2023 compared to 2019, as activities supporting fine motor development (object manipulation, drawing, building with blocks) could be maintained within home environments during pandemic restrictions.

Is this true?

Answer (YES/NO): NO